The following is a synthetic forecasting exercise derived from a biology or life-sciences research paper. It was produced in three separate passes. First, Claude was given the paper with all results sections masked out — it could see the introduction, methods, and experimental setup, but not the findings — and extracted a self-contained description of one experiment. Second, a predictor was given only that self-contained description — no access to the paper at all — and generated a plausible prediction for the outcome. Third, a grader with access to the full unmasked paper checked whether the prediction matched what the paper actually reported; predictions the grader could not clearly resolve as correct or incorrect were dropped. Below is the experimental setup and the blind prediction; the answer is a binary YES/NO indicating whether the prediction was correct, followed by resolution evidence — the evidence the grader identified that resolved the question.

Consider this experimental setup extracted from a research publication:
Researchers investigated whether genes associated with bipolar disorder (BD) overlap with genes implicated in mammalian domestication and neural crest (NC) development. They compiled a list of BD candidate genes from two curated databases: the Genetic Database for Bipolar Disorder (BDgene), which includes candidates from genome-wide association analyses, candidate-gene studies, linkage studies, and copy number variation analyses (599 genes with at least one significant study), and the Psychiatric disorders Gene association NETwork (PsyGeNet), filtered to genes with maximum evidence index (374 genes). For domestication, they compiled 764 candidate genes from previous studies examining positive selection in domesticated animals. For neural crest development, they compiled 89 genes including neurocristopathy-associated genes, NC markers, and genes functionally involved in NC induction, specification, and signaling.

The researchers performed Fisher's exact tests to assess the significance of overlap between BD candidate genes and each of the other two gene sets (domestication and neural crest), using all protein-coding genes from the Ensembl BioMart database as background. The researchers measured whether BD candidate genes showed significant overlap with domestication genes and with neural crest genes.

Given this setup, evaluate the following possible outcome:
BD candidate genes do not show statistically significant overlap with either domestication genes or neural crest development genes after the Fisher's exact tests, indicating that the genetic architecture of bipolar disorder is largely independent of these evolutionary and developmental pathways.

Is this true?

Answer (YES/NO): NO